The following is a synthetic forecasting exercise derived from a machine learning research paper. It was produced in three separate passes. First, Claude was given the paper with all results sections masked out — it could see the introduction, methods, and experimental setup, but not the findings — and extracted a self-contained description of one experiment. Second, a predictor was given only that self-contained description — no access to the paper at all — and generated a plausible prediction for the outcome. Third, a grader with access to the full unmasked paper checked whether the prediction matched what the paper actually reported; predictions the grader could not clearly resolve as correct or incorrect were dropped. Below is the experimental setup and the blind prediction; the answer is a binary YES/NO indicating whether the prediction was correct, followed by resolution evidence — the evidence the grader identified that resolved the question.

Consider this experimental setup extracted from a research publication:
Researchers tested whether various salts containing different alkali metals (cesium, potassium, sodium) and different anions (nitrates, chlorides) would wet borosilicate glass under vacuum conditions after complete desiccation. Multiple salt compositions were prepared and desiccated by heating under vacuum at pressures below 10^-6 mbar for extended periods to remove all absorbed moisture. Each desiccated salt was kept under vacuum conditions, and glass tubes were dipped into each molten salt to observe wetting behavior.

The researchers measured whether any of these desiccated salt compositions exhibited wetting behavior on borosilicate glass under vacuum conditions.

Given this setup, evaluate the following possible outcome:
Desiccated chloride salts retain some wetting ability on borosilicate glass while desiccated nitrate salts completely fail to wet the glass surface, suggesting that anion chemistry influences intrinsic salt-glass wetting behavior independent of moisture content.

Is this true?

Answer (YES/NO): NO